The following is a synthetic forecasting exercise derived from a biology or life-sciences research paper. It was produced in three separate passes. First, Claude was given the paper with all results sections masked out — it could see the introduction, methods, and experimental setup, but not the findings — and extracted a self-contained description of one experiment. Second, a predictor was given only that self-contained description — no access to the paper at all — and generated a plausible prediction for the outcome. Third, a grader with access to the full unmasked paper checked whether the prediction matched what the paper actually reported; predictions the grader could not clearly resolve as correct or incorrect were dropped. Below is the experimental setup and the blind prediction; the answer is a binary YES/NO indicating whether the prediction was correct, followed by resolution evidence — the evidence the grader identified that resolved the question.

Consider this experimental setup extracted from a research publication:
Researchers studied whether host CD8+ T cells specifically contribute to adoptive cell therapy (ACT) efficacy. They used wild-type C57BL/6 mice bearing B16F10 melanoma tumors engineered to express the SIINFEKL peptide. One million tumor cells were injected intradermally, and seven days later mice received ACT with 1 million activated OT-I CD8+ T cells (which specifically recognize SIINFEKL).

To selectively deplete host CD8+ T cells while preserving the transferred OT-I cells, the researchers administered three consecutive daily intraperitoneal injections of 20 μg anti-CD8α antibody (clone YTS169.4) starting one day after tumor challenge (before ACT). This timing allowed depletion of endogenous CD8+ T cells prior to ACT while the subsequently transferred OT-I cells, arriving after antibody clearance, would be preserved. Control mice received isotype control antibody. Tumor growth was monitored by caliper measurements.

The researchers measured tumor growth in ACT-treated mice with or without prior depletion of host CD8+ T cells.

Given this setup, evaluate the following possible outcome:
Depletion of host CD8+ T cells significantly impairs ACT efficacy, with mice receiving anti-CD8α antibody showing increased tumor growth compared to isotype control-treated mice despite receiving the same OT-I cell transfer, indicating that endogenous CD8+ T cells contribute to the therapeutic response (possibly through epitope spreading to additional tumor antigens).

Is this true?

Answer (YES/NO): YES